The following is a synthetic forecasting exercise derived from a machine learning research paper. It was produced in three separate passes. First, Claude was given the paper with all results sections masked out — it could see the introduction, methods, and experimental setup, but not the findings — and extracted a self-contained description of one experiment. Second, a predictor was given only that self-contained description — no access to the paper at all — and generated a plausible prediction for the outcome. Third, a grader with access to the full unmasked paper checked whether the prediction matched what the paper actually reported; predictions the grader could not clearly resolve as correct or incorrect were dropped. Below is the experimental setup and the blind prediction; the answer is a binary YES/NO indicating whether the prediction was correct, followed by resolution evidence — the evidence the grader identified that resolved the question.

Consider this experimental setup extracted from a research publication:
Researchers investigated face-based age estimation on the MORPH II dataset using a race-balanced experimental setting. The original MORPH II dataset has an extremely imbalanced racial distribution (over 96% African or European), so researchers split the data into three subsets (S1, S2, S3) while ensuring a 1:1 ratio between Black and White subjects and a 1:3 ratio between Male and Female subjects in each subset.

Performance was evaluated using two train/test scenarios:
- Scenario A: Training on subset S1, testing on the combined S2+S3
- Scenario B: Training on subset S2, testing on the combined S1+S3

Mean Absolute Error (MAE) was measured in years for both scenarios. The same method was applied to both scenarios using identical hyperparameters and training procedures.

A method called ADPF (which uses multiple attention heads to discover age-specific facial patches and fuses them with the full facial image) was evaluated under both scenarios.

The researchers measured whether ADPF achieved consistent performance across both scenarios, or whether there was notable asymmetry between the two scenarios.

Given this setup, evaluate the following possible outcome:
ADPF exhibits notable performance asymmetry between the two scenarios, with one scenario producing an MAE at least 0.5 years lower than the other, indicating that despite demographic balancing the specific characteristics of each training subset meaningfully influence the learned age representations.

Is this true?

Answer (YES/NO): NO